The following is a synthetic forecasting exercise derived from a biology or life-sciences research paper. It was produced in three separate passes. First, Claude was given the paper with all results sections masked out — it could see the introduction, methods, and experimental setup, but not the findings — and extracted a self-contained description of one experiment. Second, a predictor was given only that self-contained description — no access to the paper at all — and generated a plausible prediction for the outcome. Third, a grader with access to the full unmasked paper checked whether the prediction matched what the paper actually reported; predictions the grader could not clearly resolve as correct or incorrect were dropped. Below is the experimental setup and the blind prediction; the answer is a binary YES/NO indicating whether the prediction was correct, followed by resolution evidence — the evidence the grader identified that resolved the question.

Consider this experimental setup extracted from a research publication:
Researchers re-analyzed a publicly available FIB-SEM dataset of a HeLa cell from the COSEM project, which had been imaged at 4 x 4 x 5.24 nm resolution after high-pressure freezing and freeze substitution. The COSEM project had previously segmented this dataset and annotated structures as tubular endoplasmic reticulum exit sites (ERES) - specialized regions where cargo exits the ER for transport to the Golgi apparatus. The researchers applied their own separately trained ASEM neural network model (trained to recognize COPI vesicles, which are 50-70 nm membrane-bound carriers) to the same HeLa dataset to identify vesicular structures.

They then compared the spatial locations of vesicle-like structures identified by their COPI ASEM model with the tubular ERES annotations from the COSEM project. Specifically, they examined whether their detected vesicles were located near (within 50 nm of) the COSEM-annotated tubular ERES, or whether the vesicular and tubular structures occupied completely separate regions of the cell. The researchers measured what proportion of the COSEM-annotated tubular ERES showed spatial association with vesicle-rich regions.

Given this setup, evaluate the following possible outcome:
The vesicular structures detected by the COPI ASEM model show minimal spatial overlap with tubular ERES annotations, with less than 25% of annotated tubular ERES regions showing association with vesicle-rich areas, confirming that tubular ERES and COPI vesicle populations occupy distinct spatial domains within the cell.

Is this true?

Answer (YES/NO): NO